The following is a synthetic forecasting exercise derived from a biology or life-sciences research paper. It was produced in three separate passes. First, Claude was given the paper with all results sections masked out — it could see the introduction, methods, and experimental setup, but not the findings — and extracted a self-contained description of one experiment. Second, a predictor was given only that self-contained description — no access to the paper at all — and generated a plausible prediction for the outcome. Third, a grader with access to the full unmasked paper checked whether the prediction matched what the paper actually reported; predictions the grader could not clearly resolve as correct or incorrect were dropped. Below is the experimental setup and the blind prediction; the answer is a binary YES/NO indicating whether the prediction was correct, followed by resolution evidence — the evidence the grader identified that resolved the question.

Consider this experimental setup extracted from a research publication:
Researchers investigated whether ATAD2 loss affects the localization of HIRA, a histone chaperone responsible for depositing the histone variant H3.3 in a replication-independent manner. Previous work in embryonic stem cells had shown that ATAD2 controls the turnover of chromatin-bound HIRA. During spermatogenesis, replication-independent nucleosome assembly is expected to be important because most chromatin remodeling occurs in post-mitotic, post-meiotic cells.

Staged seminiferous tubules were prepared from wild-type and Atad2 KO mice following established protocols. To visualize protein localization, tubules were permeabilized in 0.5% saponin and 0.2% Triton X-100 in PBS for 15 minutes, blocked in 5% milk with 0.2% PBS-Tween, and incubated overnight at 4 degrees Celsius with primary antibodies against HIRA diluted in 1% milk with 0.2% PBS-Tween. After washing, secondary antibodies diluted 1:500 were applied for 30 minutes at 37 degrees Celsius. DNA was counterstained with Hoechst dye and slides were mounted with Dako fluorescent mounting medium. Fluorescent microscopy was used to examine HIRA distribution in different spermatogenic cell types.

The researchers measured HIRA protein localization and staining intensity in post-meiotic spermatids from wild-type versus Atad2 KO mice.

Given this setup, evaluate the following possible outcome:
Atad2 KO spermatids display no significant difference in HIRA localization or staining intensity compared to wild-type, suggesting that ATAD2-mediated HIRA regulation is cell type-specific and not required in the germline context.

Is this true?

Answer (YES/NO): NO